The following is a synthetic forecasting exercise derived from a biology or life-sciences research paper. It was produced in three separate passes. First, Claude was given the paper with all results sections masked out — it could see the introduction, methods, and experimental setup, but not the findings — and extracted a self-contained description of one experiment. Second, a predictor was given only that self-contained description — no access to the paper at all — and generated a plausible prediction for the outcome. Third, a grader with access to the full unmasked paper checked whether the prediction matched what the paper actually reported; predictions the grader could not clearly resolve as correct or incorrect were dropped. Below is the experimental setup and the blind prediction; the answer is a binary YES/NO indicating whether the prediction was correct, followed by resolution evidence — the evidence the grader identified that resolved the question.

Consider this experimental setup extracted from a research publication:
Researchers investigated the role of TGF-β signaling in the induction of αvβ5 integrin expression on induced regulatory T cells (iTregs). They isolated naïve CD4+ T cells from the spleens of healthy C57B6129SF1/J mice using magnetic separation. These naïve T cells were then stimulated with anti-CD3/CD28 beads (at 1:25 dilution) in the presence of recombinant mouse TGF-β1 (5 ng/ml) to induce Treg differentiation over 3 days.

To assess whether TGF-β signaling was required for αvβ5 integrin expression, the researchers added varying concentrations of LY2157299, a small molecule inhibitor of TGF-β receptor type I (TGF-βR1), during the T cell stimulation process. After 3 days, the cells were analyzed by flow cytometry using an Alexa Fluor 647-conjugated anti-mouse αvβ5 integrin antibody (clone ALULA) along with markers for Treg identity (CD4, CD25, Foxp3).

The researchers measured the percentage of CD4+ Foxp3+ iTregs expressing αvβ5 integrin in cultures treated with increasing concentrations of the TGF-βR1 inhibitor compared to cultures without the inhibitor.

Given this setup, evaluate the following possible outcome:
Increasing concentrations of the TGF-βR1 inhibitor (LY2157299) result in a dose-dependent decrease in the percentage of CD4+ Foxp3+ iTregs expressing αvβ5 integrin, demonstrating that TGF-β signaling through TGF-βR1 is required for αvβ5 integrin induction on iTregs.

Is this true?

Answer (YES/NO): NO